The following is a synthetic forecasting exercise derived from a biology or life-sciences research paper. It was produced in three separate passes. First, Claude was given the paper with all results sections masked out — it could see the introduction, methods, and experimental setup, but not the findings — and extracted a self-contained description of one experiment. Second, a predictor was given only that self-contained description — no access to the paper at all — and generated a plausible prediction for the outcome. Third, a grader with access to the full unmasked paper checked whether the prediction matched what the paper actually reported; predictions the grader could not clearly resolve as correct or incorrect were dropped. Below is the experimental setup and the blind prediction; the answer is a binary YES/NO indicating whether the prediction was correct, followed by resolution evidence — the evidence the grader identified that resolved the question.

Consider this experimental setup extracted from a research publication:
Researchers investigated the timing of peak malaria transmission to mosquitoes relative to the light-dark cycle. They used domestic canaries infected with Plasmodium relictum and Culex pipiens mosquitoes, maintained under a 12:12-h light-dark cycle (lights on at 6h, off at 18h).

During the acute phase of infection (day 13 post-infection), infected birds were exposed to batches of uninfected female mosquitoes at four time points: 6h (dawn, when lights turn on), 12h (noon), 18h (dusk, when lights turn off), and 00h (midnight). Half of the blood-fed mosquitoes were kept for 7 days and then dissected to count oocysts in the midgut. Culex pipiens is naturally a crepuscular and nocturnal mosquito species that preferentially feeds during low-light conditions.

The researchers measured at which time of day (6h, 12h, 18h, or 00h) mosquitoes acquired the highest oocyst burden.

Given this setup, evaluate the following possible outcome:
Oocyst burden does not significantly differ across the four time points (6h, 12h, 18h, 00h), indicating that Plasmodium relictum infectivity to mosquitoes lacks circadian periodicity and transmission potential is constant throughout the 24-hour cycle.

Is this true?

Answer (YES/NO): NO